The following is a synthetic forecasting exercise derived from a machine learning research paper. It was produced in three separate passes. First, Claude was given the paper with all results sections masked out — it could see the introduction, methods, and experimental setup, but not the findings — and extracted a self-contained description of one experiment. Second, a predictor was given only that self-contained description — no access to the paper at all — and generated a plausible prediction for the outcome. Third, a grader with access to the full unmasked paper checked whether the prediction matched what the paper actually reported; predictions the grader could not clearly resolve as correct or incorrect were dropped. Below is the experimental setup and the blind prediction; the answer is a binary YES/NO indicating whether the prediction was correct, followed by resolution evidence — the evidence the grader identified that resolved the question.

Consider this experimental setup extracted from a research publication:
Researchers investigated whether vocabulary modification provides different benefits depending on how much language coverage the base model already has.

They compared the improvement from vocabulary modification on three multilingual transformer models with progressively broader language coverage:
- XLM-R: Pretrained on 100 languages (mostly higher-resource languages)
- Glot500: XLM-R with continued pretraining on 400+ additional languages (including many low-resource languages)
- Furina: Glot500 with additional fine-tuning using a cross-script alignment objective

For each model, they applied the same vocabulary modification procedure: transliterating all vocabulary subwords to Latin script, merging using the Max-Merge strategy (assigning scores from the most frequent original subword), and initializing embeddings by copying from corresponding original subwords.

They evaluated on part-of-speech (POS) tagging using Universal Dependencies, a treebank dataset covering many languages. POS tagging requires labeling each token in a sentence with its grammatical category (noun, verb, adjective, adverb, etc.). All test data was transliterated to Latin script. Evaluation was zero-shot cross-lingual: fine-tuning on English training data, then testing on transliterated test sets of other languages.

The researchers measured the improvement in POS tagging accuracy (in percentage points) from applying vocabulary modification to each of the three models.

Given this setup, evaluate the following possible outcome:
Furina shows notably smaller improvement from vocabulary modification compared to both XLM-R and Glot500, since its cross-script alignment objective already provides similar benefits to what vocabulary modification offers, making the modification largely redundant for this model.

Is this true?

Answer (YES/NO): YES